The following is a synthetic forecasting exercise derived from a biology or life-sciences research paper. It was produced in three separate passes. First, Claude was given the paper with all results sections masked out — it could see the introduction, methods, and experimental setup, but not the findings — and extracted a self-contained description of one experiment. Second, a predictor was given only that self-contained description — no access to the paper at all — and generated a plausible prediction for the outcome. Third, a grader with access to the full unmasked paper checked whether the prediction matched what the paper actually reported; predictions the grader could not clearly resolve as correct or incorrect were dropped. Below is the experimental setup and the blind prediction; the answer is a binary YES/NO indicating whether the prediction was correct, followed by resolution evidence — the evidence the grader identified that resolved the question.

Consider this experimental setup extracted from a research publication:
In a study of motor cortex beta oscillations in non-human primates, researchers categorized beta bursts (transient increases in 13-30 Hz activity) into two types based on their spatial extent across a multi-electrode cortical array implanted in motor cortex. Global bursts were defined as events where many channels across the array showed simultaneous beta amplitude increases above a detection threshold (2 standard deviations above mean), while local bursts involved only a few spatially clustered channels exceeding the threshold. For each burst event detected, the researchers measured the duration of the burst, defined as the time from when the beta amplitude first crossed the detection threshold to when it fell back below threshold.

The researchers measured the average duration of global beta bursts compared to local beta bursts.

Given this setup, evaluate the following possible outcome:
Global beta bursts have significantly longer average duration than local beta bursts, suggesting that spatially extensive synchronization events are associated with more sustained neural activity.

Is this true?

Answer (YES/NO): YES